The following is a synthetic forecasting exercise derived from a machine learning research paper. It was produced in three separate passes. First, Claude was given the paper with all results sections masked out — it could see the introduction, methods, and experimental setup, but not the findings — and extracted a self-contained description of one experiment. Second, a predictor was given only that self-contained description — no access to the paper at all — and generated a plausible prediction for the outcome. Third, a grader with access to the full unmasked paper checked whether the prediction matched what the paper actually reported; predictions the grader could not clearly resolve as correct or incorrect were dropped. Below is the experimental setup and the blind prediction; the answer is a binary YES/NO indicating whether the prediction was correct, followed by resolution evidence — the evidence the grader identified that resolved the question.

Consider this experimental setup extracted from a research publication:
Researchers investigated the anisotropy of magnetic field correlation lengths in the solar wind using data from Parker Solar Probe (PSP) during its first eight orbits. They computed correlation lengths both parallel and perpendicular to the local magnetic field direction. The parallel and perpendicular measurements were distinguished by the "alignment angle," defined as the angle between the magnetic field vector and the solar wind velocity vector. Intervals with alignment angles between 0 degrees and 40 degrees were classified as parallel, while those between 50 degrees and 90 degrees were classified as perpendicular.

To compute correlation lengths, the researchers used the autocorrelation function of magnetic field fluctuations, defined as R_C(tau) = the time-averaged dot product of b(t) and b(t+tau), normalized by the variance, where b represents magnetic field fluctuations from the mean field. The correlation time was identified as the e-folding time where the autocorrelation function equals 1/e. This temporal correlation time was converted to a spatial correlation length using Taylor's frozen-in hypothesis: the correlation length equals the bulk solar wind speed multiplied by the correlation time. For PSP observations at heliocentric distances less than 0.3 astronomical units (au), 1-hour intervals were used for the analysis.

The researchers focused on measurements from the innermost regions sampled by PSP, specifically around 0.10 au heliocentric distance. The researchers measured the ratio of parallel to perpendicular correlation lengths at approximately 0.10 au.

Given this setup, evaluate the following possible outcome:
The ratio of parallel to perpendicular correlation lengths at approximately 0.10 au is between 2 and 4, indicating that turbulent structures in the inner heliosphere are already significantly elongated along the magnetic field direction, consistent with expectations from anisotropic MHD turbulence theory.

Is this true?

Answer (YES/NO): NO